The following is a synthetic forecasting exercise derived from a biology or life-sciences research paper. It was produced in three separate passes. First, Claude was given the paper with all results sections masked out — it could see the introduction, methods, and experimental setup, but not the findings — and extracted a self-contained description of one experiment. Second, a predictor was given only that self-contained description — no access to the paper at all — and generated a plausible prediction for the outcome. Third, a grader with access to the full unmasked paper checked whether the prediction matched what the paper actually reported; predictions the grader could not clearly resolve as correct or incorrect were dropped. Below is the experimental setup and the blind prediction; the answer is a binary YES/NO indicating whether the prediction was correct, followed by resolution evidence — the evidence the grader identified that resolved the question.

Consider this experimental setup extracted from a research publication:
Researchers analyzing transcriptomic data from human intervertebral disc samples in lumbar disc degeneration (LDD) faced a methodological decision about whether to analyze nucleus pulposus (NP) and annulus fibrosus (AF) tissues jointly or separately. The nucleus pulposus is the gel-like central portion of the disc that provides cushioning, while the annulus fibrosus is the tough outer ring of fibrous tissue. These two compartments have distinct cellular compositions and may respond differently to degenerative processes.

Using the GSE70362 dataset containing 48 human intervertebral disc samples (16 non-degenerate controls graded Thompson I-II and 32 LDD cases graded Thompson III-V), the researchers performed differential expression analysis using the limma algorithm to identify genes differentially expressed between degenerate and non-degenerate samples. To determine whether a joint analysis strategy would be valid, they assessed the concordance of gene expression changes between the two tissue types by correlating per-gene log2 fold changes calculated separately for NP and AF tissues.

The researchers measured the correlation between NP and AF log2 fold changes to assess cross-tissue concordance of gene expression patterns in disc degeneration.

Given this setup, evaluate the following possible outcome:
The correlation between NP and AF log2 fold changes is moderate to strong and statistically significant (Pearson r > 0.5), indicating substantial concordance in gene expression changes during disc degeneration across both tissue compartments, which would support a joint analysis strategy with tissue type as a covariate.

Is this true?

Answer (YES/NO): YES